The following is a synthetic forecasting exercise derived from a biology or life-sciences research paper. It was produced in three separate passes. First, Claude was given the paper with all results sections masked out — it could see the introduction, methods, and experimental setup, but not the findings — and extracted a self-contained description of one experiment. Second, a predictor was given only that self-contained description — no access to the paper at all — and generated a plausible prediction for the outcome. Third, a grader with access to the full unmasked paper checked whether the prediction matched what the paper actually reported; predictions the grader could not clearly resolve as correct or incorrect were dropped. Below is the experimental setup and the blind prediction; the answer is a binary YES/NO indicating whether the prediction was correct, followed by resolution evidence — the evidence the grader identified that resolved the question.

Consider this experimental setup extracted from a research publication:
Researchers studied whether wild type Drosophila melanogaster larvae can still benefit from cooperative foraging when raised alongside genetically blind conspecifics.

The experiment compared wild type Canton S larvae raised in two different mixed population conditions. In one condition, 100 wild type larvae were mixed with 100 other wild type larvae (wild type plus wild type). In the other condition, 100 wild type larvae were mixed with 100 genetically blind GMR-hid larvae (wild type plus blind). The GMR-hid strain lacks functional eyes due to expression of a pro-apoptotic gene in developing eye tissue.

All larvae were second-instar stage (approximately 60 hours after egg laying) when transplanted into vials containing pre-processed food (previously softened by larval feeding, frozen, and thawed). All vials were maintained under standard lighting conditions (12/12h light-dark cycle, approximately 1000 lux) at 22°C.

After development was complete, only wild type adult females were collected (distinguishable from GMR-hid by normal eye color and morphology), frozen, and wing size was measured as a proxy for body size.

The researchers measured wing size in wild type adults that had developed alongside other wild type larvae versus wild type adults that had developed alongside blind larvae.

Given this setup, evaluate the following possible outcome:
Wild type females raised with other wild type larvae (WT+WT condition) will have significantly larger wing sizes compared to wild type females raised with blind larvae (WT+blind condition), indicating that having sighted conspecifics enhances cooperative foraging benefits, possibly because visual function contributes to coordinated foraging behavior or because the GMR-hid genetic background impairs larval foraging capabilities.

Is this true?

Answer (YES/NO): YES